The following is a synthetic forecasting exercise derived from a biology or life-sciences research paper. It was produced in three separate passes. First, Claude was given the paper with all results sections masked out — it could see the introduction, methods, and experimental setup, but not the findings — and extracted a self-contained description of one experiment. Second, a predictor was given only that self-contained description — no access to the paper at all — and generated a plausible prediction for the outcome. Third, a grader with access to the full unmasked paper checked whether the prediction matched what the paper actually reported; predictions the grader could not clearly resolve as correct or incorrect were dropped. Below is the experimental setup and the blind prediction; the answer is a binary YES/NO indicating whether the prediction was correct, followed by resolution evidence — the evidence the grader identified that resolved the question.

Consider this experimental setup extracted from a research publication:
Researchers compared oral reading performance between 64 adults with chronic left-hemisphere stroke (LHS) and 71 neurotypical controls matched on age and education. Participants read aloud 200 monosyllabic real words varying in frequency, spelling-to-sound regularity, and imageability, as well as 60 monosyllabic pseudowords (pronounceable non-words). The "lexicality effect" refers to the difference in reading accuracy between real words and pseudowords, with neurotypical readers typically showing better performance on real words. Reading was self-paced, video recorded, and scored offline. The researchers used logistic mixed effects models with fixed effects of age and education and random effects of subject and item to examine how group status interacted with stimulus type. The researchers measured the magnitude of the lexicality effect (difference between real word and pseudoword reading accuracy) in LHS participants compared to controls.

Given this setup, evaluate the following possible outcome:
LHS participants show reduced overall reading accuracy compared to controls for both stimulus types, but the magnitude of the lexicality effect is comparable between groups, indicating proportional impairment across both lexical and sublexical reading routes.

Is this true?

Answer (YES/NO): NO